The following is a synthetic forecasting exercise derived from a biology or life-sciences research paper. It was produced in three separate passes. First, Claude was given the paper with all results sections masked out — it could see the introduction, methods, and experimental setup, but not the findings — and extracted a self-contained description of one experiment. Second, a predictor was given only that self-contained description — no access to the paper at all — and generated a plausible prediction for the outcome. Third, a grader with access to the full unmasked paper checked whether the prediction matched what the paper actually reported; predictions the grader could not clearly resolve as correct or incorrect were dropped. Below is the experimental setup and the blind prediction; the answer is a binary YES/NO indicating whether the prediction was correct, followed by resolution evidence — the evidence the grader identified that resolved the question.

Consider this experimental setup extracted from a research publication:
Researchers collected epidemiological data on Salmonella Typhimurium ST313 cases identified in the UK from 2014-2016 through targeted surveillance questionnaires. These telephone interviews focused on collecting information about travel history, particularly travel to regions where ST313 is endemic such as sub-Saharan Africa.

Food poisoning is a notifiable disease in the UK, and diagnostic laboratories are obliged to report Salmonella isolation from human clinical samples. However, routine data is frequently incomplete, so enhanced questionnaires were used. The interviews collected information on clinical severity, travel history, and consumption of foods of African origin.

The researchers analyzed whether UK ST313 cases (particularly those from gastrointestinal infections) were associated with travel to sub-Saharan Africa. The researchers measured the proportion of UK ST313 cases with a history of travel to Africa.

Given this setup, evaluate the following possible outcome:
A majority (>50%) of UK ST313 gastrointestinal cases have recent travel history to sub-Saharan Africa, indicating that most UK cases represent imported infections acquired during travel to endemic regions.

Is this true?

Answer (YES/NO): NO